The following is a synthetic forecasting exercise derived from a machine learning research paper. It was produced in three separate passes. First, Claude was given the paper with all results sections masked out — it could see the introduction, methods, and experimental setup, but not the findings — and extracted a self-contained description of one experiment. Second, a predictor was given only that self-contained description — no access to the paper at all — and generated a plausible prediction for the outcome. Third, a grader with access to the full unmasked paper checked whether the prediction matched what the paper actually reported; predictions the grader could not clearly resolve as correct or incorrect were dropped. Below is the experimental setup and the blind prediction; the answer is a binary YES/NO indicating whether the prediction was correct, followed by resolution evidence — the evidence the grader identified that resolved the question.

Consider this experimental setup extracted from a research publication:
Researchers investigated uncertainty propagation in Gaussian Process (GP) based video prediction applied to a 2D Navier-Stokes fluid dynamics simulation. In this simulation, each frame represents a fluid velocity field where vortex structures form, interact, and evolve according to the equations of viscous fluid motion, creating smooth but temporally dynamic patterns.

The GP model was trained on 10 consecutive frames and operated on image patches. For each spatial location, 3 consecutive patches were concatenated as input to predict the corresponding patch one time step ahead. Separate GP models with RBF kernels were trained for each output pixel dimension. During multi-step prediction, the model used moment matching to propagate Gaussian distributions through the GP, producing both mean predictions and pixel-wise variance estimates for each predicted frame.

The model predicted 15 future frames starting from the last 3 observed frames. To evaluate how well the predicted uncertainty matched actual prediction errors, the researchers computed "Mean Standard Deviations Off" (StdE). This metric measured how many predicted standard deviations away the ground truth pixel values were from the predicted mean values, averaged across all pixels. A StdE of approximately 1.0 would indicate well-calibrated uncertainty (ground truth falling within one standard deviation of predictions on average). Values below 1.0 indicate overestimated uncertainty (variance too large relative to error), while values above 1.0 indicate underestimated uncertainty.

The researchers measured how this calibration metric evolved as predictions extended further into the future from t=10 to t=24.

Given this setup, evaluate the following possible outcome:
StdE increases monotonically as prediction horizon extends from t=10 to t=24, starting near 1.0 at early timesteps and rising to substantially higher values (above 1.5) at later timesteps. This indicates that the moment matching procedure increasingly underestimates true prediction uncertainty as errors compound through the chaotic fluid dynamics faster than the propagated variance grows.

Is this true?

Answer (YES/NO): NO